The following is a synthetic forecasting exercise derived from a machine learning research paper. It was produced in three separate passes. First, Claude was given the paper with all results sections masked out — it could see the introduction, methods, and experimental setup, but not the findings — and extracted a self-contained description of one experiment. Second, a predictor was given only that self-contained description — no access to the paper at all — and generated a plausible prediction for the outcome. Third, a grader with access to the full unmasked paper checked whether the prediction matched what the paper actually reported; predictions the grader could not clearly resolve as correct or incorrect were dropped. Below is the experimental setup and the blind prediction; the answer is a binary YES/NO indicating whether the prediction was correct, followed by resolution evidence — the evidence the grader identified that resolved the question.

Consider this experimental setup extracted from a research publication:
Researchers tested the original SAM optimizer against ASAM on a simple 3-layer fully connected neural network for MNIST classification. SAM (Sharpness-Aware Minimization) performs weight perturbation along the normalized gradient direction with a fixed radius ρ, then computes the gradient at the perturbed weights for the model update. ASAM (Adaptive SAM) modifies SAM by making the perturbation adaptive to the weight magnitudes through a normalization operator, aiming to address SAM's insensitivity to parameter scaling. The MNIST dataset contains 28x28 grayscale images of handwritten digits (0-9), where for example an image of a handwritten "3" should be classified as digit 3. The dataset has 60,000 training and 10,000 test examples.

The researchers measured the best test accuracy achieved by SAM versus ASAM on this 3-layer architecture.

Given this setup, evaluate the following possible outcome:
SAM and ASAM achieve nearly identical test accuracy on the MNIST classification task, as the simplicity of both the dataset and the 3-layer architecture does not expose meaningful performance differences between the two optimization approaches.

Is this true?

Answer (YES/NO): YES